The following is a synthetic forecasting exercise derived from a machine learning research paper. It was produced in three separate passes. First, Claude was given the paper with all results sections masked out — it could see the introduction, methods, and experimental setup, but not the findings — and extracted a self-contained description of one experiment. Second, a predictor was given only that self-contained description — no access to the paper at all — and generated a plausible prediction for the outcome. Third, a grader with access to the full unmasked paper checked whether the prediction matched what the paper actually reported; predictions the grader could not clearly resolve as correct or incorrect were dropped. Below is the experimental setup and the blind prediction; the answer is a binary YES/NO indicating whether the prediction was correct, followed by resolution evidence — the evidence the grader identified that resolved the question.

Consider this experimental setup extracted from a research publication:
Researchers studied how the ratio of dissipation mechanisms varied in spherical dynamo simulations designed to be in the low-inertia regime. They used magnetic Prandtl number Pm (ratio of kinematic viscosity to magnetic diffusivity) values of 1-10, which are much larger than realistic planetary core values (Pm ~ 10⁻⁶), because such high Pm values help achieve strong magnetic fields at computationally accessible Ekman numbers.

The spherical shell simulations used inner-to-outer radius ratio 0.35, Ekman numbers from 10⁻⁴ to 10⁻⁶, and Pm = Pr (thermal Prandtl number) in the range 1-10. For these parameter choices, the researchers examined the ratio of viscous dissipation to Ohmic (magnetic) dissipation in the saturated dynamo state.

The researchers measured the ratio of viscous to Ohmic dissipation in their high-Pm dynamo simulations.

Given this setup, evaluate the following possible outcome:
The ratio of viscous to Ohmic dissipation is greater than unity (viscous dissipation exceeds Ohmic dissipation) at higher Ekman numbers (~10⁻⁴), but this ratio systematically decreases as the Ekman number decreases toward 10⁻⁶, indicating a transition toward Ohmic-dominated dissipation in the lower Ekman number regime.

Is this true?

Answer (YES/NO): NO